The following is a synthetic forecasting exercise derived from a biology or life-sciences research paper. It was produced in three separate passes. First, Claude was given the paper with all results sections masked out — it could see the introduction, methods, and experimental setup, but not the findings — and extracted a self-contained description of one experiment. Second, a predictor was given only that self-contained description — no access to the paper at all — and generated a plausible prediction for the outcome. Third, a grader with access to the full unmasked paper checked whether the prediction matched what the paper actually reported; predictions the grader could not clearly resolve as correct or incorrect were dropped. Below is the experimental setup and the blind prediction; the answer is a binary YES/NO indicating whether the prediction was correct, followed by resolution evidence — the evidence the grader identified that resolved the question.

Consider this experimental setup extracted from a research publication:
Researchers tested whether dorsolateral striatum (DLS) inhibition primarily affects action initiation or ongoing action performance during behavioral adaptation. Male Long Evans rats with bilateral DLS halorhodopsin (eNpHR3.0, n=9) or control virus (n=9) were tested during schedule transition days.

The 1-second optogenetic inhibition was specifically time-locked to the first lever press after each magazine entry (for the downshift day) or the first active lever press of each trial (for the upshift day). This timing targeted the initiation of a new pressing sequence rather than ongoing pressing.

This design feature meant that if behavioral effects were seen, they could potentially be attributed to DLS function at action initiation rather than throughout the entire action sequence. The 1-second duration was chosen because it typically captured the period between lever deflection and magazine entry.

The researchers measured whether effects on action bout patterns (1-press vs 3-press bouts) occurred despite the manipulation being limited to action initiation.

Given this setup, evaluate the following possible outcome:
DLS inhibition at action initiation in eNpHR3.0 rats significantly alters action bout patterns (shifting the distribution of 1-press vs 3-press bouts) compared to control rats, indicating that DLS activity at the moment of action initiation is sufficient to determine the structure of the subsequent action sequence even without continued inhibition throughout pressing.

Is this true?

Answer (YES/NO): YES